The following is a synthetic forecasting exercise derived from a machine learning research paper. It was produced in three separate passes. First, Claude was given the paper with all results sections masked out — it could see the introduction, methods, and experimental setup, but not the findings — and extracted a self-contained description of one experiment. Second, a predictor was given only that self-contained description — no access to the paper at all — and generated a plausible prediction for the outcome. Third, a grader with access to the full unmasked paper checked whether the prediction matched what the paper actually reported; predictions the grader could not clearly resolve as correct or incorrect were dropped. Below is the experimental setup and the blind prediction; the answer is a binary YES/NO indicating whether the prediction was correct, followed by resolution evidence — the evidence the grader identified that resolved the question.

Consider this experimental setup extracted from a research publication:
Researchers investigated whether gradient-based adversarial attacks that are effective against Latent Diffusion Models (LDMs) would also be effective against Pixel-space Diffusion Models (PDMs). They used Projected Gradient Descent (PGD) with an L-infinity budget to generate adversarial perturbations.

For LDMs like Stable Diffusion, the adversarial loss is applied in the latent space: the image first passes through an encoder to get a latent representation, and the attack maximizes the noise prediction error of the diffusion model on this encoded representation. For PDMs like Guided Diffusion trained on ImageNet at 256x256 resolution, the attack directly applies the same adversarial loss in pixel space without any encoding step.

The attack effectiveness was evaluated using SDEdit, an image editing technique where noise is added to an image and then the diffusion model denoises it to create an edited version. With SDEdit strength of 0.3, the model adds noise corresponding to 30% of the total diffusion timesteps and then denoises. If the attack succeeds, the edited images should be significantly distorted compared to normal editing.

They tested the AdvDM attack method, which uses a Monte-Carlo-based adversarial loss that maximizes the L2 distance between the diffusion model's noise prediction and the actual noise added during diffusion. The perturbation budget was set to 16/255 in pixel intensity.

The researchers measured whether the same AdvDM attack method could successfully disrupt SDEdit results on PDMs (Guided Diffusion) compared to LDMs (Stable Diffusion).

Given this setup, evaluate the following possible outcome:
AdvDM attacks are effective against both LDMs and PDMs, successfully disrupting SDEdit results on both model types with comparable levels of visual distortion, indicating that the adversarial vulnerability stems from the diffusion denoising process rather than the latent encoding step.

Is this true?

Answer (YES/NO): NO